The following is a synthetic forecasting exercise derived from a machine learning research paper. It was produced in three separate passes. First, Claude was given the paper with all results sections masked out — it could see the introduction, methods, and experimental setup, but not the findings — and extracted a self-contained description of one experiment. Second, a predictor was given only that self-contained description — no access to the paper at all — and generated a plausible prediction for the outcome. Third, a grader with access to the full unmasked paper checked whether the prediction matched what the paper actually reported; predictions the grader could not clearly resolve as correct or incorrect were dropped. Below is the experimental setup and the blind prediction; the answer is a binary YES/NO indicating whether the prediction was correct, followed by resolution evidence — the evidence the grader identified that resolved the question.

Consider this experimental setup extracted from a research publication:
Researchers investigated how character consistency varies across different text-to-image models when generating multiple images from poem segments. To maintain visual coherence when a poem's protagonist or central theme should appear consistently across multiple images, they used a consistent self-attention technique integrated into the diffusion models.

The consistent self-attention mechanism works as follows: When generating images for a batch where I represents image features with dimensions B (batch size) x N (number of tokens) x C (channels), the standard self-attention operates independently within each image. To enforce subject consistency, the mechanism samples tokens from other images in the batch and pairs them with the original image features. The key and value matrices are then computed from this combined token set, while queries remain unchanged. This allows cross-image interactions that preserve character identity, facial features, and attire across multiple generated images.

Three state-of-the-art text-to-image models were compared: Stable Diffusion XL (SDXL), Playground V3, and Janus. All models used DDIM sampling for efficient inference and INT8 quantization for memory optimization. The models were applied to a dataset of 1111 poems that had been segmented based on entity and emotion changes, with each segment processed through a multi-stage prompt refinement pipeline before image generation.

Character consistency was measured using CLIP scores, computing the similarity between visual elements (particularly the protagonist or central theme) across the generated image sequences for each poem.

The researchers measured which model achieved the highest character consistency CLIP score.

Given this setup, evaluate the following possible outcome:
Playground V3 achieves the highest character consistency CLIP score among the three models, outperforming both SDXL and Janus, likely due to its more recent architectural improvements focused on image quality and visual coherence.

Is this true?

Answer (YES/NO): YES